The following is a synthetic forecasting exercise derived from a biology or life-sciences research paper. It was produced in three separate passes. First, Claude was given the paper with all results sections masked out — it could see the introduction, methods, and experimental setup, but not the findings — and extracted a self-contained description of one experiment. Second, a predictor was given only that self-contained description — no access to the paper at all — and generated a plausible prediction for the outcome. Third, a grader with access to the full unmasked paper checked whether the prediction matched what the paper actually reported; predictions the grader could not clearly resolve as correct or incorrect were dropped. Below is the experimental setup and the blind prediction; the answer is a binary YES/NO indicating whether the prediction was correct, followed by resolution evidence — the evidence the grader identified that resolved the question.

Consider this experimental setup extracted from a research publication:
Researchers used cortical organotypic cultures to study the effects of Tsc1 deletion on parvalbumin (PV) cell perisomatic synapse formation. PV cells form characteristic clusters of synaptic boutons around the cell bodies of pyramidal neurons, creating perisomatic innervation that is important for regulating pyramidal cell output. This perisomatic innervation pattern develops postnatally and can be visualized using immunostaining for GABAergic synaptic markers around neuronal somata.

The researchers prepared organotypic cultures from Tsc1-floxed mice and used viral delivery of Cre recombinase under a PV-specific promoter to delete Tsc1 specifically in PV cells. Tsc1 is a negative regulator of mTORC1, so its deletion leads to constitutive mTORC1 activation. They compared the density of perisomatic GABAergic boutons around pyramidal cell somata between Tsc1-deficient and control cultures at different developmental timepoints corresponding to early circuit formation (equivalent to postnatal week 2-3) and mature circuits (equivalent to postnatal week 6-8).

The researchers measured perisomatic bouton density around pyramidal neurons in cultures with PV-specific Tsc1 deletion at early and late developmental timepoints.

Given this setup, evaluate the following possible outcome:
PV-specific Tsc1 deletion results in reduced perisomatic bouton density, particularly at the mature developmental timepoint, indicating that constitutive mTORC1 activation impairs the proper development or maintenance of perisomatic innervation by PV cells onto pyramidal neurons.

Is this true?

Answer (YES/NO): NO